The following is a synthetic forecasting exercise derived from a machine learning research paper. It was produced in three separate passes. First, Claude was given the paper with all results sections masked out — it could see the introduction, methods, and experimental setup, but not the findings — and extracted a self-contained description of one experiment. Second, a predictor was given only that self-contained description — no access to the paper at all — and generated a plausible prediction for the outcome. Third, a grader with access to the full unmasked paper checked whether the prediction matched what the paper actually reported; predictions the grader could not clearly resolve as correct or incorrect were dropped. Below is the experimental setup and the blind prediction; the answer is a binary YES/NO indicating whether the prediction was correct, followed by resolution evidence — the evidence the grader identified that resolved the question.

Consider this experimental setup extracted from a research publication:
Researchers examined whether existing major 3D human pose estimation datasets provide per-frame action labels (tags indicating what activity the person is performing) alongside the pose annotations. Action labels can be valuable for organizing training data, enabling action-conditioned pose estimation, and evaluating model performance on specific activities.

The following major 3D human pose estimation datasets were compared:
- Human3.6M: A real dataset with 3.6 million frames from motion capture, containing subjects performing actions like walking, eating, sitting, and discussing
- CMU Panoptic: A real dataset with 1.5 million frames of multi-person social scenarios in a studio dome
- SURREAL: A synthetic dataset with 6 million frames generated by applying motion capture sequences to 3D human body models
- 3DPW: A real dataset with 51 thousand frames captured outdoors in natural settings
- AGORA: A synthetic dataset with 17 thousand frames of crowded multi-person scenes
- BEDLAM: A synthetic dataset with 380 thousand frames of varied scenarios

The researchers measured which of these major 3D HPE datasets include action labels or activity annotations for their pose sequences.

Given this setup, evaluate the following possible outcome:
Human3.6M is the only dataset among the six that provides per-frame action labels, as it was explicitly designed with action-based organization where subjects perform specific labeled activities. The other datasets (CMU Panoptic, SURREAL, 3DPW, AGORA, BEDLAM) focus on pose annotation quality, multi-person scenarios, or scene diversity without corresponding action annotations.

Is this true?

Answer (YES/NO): YES